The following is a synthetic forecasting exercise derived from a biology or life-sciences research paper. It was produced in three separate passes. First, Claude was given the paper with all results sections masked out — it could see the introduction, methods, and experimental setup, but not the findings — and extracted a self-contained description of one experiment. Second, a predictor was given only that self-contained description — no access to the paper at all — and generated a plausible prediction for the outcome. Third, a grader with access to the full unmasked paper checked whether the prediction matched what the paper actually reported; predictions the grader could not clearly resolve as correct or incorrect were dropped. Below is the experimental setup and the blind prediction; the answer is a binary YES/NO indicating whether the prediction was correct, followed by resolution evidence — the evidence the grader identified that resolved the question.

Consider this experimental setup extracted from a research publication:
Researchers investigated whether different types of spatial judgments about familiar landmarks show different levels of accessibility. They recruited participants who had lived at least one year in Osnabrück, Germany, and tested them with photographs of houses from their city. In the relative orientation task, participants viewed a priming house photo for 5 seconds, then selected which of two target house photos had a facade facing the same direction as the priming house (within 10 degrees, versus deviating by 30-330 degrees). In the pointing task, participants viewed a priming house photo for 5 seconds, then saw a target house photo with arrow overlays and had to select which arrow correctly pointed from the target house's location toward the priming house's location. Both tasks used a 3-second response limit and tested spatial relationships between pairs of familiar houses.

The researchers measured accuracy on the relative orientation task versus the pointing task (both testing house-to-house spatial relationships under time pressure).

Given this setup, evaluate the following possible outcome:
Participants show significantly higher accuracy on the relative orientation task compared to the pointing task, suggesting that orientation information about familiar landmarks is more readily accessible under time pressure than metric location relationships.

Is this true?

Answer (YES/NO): NO